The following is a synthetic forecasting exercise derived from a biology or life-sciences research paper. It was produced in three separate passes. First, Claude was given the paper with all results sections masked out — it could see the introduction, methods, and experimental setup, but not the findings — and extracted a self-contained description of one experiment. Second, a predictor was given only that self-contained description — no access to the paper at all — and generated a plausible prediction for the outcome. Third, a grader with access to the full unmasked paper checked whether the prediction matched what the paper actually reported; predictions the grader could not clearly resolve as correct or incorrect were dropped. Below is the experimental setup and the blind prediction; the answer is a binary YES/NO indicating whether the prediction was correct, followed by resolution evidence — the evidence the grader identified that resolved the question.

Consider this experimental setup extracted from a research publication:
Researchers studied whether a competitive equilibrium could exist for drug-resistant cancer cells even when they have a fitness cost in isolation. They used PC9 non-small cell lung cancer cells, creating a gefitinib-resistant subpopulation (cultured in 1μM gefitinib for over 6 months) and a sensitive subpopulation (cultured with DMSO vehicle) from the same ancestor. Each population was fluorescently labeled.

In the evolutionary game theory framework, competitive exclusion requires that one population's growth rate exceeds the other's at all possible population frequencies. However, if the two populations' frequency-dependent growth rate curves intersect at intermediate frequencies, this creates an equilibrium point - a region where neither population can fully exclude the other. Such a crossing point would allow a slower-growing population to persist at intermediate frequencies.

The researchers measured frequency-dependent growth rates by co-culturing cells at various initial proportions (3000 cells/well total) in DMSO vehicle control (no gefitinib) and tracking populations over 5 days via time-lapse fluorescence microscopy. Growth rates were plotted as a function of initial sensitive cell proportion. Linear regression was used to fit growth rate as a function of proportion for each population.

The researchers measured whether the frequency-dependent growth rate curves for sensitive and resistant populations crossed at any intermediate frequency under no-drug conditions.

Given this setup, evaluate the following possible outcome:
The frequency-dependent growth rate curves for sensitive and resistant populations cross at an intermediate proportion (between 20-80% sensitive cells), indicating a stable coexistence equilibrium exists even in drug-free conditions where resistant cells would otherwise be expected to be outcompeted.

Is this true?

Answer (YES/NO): NO